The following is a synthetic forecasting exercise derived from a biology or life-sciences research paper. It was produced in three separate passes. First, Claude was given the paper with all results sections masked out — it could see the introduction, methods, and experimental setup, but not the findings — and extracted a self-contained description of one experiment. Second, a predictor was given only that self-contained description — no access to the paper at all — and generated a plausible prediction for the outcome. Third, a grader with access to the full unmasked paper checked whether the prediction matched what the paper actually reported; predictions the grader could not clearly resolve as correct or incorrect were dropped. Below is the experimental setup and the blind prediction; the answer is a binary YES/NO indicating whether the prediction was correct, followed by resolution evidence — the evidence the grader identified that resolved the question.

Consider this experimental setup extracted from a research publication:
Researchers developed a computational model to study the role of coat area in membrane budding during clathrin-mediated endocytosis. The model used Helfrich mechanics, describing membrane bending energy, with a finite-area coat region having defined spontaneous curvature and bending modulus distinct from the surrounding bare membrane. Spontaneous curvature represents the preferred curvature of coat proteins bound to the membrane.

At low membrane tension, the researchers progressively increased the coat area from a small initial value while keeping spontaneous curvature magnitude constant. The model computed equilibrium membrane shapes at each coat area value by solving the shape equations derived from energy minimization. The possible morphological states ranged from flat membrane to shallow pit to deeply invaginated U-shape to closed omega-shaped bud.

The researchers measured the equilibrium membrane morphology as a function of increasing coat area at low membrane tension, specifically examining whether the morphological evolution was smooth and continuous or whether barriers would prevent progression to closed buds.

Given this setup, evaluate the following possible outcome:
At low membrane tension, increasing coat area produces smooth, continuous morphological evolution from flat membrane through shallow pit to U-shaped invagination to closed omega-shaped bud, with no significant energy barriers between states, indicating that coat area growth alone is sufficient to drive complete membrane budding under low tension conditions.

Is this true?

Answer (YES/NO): YES